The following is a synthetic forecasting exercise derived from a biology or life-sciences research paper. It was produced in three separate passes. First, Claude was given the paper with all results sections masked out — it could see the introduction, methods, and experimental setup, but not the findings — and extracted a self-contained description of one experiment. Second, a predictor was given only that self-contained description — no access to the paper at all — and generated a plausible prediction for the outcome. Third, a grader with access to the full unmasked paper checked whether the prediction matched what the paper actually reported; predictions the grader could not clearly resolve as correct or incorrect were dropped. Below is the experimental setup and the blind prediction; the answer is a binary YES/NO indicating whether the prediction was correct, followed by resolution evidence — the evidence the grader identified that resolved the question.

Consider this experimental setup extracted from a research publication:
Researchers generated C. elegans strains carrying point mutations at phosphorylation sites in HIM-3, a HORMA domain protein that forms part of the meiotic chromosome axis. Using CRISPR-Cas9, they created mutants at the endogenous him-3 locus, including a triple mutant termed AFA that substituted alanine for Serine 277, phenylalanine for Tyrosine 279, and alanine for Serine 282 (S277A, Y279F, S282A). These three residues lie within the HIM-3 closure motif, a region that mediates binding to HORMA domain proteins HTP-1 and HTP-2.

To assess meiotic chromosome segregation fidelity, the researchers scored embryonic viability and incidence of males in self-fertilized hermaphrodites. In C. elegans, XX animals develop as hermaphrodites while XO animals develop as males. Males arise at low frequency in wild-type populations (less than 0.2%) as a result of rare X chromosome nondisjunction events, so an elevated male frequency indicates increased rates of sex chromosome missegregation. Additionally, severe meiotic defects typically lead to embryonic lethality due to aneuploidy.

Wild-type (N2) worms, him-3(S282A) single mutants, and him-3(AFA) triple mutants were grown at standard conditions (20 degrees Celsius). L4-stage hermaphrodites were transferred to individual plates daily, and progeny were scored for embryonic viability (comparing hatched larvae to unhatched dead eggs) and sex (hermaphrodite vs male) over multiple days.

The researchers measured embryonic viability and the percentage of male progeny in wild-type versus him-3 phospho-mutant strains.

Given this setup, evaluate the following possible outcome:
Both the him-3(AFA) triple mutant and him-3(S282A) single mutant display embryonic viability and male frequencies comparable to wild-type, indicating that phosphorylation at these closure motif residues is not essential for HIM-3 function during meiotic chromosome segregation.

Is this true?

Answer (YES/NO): YES